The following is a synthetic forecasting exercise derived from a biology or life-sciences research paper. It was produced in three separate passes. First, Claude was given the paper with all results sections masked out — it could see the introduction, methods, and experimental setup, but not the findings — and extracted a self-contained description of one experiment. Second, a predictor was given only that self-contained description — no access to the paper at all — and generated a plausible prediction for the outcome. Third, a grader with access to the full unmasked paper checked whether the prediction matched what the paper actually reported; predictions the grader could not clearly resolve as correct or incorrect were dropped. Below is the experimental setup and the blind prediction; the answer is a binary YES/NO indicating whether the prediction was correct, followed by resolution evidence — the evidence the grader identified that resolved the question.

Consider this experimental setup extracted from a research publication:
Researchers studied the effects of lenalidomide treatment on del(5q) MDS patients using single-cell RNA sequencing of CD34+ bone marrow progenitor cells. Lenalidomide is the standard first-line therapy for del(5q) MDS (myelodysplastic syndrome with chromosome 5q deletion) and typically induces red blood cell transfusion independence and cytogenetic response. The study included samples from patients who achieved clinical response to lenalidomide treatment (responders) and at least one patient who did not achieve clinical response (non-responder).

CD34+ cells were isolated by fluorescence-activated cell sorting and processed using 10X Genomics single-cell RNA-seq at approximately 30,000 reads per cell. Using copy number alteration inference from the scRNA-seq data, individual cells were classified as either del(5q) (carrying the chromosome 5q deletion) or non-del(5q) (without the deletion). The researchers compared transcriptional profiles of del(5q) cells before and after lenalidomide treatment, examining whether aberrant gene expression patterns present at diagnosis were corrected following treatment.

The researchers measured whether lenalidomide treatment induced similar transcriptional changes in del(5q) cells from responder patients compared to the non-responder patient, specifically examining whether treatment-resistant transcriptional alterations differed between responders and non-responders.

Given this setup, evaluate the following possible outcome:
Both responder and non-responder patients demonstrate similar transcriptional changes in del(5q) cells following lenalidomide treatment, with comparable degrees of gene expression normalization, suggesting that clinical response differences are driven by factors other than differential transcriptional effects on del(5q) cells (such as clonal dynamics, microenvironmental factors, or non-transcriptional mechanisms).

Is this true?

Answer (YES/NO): NO